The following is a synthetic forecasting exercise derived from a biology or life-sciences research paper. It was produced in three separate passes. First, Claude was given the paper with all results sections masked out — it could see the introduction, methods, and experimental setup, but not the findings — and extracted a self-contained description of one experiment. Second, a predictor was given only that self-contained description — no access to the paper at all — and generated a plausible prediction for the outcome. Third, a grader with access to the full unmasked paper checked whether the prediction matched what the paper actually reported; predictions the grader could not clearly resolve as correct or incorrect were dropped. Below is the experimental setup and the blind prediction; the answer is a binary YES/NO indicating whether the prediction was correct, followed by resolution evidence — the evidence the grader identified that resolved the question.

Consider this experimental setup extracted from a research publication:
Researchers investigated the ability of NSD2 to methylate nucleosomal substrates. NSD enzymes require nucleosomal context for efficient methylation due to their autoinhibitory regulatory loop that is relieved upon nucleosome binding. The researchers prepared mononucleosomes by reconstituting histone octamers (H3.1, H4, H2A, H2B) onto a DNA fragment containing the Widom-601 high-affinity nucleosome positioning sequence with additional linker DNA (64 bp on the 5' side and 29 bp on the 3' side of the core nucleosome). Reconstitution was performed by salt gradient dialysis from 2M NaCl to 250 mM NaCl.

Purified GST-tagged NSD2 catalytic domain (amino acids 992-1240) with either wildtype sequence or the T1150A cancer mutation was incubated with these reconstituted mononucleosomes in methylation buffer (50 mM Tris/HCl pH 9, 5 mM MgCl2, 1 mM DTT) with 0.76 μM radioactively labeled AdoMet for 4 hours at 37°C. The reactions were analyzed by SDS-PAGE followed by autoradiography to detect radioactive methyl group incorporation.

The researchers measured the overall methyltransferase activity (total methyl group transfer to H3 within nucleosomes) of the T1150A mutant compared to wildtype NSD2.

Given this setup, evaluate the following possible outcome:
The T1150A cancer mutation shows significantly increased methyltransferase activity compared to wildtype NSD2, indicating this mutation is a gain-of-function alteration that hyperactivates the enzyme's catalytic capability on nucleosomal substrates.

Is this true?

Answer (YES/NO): YES